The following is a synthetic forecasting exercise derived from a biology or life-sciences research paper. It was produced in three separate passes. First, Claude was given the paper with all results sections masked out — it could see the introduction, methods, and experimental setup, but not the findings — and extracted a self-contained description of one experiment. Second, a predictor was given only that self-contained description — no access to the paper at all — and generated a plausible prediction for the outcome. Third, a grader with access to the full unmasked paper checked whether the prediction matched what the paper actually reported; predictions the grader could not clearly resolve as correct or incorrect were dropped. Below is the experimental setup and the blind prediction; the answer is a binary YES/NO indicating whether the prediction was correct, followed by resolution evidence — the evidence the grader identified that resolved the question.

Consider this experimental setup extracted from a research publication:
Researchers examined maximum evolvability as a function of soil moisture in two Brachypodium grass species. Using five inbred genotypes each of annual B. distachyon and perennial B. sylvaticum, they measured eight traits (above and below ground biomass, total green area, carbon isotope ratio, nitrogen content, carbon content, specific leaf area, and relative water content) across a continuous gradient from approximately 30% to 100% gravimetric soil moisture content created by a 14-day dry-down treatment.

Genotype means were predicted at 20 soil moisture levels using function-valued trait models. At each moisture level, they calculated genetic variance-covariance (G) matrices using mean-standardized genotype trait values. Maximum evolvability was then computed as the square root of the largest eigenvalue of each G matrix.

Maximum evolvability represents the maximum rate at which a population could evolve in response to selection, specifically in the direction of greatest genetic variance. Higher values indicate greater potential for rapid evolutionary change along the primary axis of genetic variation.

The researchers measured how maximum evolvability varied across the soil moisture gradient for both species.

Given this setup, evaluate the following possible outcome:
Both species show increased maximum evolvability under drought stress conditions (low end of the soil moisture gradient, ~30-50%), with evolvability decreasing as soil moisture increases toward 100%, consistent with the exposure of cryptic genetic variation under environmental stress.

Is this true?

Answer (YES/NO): NO